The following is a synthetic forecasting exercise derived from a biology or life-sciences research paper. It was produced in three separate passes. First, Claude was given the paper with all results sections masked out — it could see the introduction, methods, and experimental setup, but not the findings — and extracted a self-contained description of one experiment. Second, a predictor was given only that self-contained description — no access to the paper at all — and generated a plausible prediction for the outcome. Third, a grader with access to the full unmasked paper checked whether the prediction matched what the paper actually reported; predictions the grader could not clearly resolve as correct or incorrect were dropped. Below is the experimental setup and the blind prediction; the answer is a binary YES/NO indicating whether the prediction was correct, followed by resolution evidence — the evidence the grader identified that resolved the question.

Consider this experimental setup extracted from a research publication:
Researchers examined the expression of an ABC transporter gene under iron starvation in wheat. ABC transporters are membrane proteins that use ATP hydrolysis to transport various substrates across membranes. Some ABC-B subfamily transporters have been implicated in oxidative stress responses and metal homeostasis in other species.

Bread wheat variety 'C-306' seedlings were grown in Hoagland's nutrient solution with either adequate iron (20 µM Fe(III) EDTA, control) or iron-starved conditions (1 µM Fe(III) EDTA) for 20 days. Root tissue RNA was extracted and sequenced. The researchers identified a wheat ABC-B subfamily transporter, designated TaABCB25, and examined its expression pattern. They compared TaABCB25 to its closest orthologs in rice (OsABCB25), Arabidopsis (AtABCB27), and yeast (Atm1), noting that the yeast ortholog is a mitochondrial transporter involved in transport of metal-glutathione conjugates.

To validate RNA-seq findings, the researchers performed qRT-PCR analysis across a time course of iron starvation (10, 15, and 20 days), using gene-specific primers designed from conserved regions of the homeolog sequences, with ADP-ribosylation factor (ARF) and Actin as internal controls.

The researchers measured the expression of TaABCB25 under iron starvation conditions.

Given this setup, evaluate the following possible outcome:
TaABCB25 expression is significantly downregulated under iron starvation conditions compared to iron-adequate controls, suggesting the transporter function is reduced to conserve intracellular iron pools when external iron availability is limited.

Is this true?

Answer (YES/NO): NO